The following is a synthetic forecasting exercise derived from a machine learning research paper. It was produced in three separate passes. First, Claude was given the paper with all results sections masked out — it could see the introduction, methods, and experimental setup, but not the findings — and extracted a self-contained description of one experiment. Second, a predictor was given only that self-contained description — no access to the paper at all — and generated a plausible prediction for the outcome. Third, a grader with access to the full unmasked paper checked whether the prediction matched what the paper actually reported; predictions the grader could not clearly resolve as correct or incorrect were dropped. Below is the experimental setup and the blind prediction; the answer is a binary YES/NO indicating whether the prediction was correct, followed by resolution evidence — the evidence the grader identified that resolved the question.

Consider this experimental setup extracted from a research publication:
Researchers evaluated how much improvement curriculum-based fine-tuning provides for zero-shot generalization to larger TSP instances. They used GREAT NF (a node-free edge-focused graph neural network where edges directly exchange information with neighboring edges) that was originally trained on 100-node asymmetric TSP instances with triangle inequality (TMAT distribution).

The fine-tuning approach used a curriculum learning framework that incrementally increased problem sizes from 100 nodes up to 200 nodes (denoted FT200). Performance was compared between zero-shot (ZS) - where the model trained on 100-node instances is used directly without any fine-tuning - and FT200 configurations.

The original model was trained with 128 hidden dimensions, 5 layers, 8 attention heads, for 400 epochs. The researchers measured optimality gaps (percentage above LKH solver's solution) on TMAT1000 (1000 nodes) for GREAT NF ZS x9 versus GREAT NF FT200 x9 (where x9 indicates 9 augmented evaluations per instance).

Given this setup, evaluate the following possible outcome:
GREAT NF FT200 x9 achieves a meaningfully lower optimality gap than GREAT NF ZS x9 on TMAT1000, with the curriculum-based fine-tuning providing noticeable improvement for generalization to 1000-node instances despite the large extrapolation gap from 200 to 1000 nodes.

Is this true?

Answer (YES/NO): YES